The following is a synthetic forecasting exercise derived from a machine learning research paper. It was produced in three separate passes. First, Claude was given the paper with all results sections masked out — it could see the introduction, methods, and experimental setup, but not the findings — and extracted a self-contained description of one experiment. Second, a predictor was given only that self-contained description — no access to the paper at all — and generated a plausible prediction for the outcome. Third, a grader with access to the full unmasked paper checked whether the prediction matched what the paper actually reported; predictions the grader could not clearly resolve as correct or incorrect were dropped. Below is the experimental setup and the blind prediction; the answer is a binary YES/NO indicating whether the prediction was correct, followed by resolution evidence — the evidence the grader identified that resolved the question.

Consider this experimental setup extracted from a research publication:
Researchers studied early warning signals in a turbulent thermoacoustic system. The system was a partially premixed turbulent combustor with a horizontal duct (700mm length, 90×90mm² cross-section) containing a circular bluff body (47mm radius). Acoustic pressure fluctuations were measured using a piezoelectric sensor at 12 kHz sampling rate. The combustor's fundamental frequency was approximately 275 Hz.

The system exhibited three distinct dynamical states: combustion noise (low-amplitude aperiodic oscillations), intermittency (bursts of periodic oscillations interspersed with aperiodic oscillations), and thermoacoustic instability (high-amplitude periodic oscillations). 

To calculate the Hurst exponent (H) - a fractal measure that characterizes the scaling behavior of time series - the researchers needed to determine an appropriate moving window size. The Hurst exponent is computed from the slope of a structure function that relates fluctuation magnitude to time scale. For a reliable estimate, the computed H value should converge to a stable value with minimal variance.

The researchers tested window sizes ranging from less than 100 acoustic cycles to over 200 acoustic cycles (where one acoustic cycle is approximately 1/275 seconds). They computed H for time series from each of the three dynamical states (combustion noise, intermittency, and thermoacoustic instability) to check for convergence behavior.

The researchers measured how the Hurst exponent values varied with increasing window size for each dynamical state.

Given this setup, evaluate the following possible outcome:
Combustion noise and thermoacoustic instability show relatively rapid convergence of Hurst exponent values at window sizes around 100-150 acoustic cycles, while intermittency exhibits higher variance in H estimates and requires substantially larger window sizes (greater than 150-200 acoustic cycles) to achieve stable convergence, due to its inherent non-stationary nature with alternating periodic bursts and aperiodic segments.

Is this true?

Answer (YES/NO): NO